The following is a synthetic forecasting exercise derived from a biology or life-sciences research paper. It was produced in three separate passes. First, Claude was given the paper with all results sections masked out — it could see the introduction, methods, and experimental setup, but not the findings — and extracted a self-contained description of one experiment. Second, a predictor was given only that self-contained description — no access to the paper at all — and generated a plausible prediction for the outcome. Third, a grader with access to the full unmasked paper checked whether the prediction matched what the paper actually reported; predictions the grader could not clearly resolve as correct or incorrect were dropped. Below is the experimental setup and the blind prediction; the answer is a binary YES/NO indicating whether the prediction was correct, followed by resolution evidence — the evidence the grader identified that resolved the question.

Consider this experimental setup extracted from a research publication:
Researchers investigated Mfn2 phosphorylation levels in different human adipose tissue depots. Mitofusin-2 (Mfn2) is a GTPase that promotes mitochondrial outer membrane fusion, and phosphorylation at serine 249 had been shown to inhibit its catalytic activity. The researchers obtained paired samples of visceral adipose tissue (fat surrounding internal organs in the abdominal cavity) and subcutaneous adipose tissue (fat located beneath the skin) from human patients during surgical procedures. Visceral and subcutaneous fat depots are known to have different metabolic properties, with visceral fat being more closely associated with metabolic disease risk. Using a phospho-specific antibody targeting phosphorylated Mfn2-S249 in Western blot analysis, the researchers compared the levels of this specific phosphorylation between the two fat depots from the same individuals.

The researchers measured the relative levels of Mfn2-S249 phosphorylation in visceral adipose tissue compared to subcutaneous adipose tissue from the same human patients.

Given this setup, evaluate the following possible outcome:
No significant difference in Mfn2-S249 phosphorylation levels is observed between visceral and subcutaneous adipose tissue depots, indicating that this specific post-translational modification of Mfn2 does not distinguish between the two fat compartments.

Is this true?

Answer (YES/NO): NO